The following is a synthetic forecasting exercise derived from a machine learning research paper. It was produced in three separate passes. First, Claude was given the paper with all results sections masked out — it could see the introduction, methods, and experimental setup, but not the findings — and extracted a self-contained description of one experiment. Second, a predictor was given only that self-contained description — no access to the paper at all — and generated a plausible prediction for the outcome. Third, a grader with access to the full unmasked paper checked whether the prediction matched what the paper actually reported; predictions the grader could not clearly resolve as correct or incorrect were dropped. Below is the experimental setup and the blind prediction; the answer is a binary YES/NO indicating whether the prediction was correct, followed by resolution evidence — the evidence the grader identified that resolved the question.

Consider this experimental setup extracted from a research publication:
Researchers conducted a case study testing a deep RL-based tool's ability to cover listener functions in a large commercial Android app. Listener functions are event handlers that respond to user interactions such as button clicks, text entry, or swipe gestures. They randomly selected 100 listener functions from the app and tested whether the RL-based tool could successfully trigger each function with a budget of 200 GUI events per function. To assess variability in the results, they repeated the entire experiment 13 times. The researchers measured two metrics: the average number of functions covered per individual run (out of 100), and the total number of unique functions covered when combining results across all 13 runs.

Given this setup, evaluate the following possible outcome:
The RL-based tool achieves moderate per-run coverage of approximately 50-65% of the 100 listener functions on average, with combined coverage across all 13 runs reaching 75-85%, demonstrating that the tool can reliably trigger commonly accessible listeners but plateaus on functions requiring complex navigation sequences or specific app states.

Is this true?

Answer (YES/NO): NO